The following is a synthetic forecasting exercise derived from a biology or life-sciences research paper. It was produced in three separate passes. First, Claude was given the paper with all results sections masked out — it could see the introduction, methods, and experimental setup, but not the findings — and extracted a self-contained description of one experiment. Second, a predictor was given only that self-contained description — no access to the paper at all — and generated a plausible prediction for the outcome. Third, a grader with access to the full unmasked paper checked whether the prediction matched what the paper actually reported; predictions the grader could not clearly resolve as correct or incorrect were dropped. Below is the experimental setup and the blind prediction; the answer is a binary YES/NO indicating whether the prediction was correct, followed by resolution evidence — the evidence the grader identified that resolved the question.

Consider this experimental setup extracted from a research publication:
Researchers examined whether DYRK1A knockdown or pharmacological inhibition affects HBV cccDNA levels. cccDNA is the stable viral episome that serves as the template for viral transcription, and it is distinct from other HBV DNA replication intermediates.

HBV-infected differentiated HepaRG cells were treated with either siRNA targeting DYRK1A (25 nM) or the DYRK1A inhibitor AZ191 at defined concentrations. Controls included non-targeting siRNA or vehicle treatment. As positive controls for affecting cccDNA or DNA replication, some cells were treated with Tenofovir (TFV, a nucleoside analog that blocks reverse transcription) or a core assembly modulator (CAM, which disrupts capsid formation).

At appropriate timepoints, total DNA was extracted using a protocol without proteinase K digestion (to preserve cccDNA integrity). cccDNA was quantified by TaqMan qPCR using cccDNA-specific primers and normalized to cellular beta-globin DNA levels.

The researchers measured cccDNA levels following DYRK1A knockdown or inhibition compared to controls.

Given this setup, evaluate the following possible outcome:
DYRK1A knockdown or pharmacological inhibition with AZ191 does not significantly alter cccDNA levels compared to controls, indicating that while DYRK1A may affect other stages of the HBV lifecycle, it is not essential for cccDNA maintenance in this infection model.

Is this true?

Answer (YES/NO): YES